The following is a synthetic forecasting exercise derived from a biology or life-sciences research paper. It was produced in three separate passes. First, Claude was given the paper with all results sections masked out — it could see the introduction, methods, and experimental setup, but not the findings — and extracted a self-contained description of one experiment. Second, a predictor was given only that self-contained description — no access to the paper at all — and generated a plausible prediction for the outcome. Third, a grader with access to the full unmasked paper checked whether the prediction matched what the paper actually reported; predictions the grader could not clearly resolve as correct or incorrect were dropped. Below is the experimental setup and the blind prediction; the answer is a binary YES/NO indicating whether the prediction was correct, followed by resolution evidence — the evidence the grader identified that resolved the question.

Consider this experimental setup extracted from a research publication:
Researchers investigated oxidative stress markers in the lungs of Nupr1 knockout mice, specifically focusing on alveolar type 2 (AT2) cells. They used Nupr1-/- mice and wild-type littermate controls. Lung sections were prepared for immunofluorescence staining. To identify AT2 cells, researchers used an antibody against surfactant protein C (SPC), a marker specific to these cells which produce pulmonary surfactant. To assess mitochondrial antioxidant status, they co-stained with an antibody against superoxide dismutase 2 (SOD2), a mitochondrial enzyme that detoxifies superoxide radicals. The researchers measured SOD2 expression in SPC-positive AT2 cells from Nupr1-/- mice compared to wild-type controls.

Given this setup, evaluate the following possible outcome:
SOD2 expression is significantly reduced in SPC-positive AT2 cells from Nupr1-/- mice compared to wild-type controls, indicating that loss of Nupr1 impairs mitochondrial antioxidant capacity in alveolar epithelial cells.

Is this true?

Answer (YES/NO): NO